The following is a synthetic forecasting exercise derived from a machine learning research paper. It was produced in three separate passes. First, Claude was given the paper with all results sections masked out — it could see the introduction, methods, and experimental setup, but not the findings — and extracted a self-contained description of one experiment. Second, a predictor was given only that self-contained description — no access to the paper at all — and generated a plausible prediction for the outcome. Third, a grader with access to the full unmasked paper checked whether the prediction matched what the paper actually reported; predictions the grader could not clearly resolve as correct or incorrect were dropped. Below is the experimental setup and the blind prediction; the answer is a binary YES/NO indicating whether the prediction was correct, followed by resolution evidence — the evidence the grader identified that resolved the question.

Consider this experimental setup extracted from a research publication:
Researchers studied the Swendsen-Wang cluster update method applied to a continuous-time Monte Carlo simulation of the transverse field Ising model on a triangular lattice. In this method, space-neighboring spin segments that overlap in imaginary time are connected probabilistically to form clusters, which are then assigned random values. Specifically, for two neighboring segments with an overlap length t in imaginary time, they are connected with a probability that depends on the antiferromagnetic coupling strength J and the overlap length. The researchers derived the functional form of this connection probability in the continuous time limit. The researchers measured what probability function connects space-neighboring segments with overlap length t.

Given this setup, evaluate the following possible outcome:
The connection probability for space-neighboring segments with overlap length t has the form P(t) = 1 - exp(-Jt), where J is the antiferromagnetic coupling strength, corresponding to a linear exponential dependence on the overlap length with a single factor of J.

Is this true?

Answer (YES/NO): NO